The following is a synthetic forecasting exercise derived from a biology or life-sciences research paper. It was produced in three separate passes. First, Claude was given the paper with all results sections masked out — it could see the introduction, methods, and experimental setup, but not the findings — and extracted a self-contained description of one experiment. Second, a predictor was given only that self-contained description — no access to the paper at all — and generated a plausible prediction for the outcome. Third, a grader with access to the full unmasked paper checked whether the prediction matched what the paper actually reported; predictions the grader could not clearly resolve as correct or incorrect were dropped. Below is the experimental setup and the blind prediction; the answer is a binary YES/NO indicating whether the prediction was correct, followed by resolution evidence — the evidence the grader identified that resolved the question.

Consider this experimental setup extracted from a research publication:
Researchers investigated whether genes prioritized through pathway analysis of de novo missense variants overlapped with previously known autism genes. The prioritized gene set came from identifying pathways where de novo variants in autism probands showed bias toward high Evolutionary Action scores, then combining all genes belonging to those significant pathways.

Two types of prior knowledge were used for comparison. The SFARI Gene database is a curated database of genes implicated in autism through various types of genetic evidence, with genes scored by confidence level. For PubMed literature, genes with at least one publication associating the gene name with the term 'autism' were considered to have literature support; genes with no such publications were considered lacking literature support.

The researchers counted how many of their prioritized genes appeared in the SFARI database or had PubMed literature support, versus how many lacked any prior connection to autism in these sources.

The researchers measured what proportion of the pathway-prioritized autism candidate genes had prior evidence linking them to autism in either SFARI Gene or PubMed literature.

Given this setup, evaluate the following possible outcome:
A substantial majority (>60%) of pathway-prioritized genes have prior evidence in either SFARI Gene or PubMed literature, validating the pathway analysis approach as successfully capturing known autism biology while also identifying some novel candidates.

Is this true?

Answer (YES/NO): NO